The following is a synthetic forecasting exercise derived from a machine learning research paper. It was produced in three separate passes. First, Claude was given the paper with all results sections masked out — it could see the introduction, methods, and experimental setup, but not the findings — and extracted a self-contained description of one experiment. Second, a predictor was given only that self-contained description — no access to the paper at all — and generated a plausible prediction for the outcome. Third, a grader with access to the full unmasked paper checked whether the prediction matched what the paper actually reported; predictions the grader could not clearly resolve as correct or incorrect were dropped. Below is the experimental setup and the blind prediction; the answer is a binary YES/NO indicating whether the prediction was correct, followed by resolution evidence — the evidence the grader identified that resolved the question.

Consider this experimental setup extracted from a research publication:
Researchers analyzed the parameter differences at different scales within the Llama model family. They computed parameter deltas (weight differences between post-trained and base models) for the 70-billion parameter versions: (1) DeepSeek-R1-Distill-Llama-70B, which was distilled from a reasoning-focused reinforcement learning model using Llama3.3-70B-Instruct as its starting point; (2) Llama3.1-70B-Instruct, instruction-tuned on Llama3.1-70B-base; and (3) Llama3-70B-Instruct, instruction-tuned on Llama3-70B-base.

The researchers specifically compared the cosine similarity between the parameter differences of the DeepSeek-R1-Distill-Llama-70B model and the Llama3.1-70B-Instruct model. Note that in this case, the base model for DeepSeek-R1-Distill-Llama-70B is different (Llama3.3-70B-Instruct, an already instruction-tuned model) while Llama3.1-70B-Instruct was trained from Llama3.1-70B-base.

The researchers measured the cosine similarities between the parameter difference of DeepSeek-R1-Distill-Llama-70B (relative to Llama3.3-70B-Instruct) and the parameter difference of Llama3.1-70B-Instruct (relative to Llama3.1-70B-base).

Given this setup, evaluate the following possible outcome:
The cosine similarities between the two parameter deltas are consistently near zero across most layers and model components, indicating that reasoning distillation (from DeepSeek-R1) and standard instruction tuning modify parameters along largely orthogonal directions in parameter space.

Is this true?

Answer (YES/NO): YES